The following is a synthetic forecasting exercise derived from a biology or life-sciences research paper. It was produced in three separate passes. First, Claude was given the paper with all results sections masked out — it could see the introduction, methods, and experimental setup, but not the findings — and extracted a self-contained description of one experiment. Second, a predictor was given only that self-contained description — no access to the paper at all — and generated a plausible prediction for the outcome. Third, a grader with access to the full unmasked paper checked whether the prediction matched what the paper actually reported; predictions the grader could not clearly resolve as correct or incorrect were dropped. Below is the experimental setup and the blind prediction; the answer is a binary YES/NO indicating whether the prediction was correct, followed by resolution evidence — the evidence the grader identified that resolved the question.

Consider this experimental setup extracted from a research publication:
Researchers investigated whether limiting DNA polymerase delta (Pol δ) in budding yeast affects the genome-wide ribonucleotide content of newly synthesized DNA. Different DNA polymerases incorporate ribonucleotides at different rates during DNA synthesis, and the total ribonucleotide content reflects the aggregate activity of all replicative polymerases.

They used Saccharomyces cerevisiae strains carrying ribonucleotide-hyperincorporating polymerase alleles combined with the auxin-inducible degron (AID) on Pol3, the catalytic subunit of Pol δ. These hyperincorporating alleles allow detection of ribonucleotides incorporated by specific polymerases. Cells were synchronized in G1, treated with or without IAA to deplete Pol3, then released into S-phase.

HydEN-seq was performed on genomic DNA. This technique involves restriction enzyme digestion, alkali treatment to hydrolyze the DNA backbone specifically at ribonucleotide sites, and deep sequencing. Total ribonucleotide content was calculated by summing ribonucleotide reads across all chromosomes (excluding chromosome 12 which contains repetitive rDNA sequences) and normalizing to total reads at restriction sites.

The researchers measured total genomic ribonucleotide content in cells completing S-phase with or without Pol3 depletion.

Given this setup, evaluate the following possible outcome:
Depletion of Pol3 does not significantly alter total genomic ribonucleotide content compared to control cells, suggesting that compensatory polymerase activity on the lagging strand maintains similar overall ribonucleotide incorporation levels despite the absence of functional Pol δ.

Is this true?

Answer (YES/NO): NO